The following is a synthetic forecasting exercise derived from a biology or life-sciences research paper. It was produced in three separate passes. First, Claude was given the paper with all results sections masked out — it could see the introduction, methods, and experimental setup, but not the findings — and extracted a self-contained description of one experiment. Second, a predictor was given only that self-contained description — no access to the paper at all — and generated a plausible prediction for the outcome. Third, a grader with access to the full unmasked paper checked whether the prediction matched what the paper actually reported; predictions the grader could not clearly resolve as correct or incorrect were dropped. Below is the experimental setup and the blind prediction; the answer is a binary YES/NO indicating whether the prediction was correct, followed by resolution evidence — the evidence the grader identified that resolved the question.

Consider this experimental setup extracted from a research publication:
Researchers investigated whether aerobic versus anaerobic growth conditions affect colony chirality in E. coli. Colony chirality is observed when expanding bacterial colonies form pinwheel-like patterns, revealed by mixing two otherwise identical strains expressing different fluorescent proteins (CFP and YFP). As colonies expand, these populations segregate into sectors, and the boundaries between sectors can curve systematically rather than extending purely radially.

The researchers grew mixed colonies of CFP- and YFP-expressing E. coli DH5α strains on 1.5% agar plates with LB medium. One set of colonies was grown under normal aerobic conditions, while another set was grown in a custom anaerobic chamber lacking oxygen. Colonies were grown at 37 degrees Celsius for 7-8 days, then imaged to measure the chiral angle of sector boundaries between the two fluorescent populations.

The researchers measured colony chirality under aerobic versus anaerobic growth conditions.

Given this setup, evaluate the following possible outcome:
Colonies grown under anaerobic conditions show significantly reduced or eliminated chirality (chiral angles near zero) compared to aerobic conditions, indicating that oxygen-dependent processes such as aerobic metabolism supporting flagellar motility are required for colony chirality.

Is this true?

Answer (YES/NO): NO